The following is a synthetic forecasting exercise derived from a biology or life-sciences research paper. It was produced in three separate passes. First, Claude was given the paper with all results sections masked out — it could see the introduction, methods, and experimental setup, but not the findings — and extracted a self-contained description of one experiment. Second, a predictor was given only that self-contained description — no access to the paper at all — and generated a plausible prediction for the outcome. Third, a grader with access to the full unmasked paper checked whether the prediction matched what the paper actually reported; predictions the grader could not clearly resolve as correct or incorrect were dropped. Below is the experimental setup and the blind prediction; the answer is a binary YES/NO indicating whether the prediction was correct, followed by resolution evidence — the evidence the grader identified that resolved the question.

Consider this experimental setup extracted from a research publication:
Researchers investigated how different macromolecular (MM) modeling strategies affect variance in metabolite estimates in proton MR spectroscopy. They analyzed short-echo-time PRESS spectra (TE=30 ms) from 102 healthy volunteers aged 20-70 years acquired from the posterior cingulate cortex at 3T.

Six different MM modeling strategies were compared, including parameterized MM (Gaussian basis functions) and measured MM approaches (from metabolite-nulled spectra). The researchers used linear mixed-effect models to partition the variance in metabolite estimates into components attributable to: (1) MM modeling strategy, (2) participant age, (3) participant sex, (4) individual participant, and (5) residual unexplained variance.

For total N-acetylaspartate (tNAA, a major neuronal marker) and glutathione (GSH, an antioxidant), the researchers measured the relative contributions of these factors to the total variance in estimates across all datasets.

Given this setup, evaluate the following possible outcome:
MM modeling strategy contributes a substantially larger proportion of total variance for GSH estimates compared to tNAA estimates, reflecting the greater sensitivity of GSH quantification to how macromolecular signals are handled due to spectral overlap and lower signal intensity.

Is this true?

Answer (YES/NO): NO